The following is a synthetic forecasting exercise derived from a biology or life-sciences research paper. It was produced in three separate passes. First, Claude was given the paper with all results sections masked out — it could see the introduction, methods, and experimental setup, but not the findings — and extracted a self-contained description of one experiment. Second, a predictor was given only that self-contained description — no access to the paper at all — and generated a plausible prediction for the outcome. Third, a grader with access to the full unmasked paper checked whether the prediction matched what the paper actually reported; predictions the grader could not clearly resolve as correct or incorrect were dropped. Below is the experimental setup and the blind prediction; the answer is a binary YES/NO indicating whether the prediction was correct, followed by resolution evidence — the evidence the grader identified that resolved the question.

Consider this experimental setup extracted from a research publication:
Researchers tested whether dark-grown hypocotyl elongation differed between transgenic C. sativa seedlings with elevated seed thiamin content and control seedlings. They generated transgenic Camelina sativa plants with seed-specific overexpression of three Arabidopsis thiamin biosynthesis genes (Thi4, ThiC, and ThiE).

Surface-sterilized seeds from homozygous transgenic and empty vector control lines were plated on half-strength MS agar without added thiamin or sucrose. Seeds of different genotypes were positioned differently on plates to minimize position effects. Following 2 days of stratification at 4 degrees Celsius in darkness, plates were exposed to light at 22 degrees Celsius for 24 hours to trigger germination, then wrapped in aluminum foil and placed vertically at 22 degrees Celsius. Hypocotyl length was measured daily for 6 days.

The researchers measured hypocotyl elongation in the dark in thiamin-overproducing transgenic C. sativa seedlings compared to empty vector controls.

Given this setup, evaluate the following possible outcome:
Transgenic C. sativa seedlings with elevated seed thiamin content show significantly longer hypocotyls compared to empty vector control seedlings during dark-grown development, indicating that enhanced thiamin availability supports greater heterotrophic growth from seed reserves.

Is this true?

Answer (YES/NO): YES